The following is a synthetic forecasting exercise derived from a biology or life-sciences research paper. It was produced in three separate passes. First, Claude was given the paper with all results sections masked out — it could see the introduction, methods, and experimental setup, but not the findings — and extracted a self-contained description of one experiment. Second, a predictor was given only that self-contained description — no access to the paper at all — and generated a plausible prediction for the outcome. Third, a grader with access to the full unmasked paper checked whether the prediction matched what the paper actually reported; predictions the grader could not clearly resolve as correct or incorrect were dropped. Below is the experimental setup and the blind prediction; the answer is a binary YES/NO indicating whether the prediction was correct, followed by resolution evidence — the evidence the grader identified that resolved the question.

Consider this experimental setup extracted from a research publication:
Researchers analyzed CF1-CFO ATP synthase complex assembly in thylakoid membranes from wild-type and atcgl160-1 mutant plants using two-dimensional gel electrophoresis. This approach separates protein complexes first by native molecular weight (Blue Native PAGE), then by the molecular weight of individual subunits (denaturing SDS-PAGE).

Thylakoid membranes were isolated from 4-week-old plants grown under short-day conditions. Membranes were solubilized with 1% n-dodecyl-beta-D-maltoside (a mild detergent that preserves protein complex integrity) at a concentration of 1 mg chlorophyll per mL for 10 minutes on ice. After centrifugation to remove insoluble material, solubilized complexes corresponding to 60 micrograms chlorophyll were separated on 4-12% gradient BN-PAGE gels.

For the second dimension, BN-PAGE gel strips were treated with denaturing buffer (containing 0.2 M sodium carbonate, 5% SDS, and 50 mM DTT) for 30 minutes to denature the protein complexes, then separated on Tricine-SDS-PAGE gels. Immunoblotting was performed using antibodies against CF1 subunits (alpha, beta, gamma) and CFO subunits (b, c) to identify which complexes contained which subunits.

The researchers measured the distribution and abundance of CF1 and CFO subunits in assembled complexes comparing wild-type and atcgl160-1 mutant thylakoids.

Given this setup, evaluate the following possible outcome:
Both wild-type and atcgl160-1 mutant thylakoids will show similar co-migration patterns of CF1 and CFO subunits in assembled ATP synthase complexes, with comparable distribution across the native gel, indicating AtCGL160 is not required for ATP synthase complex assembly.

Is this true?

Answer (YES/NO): NO